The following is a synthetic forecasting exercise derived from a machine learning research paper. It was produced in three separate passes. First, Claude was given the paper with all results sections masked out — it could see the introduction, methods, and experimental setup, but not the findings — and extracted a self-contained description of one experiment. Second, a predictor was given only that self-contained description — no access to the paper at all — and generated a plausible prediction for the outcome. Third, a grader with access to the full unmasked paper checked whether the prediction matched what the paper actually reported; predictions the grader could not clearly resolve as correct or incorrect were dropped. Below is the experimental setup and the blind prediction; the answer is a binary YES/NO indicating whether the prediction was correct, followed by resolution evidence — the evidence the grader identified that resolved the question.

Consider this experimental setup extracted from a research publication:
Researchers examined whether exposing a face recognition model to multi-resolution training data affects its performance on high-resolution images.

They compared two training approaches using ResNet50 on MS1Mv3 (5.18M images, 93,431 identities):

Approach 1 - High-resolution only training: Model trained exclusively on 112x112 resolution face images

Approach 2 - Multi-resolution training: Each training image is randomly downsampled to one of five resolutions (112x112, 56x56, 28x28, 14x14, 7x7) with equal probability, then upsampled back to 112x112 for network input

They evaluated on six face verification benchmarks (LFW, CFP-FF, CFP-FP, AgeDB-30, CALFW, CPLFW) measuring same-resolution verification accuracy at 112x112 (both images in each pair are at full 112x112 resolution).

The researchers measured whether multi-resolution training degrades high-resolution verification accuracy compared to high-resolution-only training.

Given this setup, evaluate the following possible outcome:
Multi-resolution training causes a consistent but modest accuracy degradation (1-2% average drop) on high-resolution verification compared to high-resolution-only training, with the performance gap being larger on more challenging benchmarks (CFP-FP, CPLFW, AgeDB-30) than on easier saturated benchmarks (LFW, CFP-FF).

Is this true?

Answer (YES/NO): NO